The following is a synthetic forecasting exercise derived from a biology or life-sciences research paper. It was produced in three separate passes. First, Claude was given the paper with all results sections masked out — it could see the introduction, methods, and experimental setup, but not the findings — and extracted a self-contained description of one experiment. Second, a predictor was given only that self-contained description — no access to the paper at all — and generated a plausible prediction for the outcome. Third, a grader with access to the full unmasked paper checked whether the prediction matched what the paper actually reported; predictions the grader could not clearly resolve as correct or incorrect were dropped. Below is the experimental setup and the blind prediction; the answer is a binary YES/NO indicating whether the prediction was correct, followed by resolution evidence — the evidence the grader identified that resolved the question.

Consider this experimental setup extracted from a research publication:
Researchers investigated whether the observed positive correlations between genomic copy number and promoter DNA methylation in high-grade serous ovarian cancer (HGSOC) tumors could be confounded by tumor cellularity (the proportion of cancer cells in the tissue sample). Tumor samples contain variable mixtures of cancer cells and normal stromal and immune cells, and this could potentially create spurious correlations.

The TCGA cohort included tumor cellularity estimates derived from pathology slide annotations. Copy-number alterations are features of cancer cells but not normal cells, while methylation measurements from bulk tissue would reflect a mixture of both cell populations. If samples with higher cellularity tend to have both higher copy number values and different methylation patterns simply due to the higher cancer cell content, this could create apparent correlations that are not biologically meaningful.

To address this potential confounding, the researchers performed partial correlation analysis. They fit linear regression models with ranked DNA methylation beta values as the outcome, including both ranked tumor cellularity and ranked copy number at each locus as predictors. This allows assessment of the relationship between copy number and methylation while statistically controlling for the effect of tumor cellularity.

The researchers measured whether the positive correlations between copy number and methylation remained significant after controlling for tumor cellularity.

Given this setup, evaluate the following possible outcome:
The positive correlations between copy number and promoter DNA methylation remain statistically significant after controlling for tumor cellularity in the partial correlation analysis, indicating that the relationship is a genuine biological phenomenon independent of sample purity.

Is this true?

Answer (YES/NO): YES